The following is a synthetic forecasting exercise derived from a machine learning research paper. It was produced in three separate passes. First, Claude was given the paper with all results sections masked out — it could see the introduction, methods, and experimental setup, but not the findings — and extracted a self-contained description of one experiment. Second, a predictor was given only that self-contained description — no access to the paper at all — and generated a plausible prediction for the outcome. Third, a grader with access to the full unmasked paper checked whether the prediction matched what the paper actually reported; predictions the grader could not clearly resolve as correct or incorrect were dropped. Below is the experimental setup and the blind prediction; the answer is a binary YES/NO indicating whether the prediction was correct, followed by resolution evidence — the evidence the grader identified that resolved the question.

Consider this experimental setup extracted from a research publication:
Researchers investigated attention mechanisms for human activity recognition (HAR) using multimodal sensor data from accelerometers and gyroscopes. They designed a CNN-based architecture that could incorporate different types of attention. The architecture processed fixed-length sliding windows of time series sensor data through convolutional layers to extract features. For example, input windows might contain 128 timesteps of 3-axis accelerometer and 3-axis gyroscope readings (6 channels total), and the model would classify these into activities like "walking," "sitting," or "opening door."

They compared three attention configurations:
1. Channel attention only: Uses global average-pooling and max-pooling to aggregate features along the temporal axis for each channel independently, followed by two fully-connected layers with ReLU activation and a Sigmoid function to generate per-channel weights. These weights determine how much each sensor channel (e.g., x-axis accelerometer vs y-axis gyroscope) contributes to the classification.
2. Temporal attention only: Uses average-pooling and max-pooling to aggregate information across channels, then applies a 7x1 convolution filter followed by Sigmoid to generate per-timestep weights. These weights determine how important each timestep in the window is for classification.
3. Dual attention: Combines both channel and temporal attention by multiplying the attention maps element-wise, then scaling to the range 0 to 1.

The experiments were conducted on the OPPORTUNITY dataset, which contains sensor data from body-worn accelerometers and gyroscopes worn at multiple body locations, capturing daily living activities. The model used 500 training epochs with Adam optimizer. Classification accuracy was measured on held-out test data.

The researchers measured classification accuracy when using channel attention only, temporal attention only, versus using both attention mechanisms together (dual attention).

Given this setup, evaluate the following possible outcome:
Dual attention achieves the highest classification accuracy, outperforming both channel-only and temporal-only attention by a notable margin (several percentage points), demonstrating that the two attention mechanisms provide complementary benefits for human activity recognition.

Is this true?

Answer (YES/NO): NO